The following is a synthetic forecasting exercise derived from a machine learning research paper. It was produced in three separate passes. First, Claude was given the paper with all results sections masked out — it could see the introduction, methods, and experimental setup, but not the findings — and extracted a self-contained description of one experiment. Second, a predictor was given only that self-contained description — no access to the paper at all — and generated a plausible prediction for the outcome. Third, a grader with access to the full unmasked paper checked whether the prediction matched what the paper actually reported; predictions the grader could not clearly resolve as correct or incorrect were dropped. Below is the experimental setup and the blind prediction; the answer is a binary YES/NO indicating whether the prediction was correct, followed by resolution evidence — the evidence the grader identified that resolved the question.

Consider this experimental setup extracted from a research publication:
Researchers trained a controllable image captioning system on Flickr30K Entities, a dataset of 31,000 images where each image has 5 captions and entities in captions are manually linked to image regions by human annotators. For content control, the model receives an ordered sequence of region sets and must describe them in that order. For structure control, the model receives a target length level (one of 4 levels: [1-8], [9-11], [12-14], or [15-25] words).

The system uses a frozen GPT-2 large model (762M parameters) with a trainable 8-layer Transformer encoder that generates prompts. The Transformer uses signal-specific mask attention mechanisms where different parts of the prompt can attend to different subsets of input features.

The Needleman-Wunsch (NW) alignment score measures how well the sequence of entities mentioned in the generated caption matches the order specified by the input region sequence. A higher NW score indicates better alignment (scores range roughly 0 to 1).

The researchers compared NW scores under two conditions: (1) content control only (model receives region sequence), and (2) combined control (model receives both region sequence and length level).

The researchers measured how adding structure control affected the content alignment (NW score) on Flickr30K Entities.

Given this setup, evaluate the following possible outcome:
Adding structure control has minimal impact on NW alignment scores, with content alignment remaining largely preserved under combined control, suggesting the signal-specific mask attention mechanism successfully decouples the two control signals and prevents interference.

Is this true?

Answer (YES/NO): YES